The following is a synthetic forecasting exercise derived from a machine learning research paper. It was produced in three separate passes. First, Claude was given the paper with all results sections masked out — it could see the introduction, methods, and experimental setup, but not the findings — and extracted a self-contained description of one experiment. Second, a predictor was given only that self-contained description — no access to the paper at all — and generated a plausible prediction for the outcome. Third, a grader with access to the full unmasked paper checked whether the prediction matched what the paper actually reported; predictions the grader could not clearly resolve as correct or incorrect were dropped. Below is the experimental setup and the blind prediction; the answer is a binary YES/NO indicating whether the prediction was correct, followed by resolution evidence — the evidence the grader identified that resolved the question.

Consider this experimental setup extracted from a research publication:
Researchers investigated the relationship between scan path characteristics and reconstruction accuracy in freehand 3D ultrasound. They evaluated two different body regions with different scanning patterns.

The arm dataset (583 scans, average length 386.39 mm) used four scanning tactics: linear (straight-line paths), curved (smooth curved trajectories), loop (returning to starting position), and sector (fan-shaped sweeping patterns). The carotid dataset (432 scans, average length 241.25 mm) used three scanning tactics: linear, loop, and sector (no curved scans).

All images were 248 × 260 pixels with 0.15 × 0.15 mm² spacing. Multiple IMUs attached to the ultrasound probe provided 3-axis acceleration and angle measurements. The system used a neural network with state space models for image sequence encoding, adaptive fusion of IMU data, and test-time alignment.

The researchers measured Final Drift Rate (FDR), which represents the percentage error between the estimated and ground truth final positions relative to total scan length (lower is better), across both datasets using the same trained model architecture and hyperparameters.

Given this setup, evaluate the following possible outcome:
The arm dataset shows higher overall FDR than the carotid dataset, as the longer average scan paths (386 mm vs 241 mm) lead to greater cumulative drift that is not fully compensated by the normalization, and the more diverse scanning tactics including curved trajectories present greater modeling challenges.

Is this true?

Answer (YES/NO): YES